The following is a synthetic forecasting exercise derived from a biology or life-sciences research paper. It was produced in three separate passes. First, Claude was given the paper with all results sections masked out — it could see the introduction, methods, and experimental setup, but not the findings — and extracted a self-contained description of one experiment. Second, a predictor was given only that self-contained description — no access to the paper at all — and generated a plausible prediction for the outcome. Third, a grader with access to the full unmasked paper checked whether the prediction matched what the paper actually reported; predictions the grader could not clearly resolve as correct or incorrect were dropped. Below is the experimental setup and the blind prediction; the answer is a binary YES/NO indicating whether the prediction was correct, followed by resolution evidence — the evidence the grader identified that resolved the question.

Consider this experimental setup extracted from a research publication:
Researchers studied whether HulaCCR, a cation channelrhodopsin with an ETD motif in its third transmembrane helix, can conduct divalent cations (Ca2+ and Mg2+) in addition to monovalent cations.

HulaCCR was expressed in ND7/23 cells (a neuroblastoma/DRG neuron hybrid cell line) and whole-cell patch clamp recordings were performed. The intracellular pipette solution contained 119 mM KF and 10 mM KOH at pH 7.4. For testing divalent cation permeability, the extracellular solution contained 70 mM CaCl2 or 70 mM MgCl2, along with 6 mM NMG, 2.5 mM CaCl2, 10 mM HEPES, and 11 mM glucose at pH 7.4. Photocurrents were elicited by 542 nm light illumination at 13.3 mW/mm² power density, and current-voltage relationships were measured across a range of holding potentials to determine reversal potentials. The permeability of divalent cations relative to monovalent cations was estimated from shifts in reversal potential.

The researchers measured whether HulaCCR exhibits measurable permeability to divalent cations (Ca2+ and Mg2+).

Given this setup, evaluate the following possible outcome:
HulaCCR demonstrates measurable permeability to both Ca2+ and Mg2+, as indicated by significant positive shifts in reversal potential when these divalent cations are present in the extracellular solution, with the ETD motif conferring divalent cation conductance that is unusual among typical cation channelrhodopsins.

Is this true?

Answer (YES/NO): NO